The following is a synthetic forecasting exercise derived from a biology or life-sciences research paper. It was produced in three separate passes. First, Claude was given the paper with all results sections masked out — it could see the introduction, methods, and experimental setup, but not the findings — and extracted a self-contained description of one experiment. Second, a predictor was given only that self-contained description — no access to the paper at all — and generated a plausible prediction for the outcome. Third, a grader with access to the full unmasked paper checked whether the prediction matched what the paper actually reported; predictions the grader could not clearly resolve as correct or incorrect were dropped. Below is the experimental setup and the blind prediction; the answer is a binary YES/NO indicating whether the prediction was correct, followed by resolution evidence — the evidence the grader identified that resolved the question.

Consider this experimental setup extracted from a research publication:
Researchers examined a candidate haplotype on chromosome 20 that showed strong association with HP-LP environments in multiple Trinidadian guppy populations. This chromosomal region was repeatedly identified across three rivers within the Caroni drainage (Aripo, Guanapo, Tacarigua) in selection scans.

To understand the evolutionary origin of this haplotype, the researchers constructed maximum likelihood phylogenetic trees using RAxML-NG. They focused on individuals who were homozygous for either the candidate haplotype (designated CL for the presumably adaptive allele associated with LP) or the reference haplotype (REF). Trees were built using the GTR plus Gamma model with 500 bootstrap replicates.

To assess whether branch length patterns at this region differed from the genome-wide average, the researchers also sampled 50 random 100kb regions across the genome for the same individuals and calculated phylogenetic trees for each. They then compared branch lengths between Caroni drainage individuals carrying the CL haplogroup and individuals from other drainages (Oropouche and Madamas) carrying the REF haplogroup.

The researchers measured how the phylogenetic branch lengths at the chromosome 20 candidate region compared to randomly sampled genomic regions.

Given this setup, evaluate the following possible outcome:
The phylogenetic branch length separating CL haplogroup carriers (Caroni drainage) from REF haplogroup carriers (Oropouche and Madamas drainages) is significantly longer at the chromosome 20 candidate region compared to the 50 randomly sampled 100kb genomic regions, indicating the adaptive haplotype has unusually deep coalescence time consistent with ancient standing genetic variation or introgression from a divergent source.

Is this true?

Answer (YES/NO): NO